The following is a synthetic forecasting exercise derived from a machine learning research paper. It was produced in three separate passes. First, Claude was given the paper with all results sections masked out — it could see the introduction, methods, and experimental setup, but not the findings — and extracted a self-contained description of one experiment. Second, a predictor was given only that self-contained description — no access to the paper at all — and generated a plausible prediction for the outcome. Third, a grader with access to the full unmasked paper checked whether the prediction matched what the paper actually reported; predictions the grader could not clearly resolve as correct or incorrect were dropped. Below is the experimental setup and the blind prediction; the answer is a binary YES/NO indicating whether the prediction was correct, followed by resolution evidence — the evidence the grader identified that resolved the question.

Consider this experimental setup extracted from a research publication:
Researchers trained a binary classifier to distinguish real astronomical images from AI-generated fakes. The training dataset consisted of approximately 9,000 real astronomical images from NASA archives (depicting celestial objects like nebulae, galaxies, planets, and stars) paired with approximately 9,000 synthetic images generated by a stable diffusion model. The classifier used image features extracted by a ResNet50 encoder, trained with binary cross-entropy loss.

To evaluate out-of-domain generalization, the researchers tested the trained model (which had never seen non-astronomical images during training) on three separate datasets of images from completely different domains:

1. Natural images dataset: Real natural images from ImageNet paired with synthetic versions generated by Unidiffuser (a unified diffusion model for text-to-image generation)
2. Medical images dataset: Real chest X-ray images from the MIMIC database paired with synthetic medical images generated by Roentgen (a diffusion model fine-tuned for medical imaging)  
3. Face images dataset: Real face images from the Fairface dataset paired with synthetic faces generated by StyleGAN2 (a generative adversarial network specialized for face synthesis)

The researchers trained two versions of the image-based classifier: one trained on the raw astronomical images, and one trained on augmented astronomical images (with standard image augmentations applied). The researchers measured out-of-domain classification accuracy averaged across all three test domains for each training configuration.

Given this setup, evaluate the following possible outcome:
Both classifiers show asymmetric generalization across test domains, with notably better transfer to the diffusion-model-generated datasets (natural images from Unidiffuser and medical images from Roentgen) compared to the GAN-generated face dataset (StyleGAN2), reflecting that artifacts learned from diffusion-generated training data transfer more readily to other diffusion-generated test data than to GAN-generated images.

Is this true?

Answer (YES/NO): NO